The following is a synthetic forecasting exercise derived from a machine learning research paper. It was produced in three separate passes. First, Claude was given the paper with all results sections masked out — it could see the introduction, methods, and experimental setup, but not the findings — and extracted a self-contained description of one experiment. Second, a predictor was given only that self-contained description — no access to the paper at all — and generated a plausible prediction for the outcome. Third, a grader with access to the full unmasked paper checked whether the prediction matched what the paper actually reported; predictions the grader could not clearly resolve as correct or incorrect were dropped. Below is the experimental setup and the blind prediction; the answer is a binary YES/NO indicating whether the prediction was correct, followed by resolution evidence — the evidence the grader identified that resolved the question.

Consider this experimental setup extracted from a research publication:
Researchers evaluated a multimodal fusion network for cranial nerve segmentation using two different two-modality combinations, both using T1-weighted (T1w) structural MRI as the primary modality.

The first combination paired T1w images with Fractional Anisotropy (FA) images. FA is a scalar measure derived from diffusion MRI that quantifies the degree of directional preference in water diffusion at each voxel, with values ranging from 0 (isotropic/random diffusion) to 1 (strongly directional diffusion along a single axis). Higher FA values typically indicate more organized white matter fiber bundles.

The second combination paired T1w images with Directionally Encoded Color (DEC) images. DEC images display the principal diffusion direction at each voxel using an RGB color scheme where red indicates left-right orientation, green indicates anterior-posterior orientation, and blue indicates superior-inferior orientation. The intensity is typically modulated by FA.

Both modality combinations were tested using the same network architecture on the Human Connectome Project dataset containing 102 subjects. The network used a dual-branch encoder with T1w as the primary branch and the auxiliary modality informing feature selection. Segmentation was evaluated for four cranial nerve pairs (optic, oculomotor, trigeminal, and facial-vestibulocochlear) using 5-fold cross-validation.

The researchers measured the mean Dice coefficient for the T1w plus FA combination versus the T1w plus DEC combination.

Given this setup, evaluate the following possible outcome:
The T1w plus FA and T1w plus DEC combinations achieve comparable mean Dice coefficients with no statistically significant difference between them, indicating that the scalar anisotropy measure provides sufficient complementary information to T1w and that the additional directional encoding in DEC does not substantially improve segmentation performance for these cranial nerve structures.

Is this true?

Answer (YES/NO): YES